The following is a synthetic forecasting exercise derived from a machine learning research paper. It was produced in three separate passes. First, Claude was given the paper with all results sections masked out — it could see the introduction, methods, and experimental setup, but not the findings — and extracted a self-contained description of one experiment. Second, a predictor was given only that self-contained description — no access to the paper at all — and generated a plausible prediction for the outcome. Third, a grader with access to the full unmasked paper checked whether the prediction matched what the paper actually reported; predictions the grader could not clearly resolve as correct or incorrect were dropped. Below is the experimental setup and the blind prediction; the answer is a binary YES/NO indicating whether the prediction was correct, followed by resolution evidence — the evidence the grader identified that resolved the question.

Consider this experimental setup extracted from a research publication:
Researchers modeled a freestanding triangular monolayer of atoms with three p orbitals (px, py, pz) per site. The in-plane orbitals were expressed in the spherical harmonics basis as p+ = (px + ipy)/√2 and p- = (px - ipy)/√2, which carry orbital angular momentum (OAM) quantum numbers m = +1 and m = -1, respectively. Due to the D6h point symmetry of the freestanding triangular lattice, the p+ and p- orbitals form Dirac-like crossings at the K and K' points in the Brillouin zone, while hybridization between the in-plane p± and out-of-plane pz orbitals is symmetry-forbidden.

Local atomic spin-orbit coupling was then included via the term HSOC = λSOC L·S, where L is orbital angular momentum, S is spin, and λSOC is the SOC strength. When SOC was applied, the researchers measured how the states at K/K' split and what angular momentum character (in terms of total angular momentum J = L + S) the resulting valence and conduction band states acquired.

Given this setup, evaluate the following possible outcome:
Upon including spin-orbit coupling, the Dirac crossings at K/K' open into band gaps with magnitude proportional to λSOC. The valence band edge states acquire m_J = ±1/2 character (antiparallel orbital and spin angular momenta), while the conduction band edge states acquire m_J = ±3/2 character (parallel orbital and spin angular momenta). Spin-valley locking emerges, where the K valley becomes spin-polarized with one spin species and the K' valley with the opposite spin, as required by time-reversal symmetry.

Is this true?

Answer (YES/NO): YES